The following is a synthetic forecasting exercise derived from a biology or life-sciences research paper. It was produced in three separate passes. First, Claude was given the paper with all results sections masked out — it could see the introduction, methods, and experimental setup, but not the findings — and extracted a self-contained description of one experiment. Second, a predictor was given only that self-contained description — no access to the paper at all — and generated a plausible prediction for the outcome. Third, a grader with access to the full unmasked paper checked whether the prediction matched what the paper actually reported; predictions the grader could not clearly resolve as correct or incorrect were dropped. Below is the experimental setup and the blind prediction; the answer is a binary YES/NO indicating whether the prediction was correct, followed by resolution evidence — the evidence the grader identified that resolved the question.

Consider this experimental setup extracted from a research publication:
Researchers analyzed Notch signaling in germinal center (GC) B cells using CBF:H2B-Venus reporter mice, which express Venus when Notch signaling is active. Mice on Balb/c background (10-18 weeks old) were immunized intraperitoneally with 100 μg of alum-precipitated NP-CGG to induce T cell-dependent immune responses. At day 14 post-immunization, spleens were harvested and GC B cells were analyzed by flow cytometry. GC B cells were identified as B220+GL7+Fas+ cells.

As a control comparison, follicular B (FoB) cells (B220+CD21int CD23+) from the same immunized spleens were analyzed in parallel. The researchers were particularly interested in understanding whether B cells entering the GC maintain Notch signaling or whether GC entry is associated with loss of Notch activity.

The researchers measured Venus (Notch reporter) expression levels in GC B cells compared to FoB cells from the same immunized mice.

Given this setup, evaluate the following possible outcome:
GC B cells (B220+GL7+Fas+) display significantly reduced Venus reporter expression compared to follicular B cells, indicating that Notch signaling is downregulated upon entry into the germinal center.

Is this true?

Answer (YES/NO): YES